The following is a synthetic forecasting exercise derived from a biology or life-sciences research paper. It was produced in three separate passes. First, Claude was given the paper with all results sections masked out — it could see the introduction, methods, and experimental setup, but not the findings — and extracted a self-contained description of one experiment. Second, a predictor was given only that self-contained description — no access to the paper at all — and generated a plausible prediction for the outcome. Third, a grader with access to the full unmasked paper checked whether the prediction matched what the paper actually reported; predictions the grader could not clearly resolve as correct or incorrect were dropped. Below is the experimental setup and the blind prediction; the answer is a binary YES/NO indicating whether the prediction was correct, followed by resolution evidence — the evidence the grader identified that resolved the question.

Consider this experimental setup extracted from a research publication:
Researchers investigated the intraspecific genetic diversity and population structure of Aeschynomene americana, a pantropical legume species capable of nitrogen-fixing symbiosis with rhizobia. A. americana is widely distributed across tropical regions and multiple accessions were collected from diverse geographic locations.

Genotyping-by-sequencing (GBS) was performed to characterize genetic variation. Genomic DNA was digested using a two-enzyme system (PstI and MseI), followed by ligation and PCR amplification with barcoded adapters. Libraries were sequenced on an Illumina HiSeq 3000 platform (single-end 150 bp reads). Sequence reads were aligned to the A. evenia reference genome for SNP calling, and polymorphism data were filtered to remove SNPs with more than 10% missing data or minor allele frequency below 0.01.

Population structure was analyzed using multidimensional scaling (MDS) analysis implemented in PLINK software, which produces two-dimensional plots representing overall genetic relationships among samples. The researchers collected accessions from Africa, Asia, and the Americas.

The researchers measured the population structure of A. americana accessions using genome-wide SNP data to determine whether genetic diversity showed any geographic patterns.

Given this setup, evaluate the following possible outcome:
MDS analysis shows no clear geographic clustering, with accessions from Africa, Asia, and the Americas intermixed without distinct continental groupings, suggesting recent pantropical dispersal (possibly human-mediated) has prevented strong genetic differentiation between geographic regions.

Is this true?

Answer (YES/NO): NO